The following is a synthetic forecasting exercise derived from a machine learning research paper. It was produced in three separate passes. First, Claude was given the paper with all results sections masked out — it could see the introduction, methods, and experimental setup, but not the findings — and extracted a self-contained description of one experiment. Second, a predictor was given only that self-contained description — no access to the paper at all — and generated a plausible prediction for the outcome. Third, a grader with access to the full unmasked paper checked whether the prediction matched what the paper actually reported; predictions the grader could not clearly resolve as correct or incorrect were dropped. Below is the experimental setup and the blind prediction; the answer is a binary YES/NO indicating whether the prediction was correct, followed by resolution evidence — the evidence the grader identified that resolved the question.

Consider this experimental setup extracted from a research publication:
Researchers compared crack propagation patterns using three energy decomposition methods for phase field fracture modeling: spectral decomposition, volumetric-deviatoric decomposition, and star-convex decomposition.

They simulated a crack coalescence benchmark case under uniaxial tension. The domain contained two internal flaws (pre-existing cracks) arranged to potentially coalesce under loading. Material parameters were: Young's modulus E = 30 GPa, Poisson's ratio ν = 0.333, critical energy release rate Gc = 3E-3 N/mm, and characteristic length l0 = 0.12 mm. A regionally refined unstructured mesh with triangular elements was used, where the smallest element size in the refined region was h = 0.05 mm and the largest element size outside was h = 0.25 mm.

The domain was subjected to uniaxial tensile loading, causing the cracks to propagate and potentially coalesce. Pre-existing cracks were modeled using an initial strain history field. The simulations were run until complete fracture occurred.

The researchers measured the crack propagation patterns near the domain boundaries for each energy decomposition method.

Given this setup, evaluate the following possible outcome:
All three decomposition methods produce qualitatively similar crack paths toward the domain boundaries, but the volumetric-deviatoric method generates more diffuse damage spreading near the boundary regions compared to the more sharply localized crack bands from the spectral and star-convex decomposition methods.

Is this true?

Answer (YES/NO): NO